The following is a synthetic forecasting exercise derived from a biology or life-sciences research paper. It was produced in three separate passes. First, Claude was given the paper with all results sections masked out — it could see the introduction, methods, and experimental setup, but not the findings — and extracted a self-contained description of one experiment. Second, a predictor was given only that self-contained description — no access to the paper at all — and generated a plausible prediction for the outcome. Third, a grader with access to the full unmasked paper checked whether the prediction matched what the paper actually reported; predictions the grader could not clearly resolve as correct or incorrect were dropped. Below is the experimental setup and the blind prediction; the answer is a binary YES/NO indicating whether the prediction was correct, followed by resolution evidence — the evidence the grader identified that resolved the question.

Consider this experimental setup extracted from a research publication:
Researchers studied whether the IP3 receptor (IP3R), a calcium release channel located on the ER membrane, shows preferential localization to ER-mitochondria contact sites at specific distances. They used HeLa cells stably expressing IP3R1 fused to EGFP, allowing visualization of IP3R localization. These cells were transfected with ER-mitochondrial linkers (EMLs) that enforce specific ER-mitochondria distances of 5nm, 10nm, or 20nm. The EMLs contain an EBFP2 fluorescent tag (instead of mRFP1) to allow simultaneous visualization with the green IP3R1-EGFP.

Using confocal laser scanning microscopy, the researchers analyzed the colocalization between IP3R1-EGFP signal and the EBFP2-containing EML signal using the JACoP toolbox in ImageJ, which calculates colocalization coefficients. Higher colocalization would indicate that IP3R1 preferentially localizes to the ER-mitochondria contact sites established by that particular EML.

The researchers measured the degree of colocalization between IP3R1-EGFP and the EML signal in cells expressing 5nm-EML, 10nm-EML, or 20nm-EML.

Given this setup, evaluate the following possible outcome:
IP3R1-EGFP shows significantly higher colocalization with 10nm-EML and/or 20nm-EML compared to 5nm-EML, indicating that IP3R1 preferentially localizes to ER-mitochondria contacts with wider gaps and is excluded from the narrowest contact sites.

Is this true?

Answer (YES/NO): YES